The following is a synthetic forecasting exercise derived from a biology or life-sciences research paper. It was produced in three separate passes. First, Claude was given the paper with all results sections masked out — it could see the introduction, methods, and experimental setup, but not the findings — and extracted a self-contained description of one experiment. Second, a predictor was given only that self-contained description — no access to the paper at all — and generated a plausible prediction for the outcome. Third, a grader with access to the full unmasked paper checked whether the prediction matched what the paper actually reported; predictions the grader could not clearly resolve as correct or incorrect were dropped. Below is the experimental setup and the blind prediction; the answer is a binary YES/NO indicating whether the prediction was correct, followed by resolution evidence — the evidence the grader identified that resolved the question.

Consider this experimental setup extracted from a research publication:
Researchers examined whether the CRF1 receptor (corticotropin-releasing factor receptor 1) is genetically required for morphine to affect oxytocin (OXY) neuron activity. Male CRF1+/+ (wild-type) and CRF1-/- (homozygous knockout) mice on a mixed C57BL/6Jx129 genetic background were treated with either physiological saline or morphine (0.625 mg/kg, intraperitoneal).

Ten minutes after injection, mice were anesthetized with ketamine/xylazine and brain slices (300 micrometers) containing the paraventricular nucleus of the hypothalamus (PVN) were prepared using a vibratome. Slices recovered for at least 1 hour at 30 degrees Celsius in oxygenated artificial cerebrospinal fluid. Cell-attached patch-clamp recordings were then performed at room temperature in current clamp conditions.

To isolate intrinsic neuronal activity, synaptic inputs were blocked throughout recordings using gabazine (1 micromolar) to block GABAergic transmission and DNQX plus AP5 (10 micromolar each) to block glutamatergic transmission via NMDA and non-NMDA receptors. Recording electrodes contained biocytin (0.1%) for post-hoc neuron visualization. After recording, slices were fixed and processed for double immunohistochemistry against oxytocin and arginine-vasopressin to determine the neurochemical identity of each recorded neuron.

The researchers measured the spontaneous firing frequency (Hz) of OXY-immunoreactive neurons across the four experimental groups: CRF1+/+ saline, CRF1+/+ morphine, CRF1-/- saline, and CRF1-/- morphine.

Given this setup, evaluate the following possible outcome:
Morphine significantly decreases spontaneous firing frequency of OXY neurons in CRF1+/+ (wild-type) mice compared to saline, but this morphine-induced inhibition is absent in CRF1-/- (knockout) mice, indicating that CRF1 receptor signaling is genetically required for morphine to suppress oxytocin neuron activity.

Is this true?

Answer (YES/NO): NO